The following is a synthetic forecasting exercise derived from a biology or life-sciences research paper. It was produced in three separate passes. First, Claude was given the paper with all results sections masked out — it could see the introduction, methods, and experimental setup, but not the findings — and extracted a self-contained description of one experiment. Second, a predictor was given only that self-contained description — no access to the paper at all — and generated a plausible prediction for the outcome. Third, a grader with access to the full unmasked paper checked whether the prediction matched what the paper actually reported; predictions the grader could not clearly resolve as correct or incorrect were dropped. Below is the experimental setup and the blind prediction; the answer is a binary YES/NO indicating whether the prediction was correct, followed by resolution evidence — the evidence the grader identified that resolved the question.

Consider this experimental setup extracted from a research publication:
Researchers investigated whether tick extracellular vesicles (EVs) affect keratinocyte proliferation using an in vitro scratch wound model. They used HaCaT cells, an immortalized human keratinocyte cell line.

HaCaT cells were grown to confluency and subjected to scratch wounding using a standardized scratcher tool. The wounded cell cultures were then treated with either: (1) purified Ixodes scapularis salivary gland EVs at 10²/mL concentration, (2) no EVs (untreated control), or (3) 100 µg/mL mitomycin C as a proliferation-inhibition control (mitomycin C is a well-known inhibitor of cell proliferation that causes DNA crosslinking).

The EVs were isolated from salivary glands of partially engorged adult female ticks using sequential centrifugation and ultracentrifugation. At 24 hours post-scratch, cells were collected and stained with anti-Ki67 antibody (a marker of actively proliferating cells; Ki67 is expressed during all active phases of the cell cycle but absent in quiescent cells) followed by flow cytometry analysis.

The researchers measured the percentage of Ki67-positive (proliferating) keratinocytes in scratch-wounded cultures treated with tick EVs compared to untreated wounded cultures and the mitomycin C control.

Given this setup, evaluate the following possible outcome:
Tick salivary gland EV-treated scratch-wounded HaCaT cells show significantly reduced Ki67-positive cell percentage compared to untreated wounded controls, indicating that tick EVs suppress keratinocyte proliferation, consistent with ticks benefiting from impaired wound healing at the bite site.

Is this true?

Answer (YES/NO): YES